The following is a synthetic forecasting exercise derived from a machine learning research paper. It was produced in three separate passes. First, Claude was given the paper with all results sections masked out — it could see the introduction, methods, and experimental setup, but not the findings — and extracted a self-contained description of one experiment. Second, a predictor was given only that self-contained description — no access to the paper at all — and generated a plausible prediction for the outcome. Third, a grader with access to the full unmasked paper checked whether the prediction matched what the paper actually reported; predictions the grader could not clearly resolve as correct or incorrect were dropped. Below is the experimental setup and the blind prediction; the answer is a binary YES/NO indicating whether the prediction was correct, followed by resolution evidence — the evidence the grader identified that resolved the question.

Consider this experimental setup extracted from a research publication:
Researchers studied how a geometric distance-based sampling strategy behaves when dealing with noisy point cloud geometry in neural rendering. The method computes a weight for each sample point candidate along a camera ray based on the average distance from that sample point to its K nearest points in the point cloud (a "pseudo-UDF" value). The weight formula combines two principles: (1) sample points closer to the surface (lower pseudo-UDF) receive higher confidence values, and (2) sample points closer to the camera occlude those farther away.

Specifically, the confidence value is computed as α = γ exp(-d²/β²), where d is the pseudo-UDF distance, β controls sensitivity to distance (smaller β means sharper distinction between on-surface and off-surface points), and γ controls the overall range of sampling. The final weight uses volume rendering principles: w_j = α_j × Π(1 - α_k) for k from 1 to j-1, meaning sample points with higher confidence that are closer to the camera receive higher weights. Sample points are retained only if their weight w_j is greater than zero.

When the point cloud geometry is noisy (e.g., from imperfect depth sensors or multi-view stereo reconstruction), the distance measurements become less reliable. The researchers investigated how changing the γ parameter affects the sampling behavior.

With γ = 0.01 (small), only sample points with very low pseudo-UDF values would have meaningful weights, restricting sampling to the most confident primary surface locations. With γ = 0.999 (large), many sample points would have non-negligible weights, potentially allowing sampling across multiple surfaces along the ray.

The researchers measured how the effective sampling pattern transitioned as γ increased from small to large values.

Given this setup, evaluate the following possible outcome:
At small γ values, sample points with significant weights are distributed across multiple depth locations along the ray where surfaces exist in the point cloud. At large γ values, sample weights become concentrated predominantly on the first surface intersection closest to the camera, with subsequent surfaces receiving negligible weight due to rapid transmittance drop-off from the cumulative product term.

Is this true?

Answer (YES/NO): YES